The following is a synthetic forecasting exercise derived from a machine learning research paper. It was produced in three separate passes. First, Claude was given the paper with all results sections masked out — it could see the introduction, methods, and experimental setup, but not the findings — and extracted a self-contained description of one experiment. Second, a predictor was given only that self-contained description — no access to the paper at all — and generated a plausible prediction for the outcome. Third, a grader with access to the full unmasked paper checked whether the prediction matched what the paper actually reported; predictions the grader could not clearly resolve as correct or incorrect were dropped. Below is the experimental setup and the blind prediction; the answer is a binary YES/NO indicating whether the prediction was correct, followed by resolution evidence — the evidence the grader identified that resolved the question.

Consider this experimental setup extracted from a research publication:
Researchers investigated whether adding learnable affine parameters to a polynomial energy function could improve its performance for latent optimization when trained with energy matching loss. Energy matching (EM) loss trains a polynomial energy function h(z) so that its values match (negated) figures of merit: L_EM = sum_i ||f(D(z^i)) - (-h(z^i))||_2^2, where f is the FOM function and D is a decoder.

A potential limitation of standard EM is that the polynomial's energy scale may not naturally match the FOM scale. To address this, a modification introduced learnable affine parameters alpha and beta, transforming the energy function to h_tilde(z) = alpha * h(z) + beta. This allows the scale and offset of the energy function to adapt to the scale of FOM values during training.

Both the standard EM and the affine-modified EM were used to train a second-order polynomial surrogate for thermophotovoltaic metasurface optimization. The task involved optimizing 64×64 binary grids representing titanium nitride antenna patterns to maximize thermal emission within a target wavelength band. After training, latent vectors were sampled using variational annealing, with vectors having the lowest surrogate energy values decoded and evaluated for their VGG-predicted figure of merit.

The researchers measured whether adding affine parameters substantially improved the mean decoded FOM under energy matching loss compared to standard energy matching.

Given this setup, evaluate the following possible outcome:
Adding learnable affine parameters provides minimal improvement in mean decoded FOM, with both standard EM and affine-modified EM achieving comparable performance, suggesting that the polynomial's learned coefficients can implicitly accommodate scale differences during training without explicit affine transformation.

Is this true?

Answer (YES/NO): NO